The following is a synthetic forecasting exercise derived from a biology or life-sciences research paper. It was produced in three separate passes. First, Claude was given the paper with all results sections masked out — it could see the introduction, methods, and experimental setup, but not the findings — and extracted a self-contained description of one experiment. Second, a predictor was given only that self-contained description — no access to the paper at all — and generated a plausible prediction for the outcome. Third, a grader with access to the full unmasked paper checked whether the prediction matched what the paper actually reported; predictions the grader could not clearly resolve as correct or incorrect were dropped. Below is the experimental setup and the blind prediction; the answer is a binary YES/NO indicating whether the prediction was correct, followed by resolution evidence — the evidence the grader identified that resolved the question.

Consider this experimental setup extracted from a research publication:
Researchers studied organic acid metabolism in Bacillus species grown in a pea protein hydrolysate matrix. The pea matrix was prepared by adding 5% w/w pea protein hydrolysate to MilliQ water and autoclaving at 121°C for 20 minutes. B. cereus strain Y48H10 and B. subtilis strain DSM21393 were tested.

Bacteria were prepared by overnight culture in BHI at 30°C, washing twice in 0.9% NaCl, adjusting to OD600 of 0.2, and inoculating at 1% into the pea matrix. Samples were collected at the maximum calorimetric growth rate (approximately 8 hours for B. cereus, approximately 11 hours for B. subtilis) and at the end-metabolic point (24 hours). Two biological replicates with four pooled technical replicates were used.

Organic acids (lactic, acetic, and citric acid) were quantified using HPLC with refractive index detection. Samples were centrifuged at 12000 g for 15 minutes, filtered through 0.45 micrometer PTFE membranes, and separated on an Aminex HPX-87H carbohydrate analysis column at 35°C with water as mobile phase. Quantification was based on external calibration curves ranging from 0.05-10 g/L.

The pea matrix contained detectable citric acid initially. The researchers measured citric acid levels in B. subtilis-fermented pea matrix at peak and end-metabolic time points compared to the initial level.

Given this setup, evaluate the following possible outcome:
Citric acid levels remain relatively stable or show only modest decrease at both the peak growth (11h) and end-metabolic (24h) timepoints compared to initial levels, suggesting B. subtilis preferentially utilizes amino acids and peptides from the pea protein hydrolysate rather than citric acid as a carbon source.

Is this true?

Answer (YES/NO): NO